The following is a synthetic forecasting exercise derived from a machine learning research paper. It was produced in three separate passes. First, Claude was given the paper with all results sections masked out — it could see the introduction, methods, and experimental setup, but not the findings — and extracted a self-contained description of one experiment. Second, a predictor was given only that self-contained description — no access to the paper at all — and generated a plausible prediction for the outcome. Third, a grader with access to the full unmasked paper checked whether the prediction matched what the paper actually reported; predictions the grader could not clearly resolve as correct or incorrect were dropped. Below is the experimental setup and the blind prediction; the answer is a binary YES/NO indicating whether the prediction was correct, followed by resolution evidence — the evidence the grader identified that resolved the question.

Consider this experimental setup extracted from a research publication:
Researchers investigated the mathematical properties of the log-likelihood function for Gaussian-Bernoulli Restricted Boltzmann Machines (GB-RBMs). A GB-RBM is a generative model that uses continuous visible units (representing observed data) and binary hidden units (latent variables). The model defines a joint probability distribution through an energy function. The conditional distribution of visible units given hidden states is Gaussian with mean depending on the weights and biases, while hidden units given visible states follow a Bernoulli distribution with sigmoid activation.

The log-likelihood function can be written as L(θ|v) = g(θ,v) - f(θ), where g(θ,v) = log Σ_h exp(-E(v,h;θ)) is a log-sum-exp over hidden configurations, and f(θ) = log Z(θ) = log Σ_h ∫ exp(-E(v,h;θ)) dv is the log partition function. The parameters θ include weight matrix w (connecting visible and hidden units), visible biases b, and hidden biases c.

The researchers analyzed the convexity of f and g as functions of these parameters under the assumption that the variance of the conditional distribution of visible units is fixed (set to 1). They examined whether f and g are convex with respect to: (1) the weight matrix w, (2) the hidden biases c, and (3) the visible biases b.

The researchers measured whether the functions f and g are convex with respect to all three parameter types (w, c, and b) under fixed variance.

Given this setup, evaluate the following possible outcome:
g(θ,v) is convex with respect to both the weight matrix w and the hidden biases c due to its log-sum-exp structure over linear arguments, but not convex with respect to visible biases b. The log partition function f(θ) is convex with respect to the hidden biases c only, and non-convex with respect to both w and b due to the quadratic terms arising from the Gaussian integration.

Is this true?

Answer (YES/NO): NO